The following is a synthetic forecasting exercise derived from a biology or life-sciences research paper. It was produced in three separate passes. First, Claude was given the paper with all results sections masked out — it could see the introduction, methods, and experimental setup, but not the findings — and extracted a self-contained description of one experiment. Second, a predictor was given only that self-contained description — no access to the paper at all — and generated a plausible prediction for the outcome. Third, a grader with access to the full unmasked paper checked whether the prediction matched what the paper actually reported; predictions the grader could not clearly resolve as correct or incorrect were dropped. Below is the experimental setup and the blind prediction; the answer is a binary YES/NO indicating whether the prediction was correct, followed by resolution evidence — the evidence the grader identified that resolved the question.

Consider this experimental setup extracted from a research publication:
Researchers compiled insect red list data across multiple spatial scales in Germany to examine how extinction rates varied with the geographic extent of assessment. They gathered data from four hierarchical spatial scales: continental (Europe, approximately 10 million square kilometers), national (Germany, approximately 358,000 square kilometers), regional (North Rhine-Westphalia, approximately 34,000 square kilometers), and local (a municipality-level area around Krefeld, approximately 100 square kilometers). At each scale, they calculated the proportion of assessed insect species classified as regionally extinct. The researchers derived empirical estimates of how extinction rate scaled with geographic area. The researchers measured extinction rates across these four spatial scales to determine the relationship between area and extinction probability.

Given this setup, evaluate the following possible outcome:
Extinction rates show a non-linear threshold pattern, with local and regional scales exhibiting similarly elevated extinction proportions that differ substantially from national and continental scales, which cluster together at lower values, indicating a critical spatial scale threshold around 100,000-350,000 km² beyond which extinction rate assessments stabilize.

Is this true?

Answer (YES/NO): NO